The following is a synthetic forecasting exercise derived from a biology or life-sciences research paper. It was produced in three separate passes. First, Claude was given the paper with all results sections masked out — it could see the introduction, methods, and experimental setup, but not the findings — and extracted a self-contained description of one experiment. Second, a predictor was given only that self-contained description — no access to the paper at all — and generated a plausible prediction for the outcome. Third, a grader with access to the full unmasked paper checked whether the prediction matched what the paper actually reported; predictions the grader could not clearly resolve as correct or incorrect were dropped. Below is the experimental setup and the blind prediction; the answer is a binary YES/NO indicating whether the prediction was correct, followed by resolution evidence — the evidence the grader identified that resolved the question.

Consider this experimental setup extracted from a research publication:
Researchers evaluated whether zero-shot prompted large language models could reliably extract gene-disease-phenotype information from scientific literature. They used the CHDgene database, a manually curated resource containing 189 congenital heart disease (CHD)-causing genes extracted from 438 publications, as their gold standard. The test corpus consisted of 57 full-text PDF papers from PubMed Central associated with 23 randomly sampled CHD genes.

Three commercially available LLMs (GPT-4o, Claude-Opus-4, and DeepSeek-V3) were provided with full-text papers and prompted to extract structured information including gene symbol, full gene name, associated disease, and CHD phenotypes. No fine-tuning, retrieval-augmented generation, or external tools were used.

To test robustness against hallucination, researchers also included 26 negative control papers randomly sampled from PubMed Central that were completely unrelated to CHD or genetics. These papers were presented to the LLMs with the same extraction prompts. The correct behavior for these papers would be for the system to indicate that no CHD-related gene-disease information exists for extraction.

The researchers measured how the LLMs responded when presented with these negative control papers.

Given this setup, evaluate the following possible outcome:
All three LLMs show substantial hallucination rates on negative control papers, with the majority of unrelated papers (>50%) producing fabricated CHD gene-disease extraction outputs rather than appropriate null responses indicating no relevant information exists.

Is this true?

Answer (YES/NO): NO